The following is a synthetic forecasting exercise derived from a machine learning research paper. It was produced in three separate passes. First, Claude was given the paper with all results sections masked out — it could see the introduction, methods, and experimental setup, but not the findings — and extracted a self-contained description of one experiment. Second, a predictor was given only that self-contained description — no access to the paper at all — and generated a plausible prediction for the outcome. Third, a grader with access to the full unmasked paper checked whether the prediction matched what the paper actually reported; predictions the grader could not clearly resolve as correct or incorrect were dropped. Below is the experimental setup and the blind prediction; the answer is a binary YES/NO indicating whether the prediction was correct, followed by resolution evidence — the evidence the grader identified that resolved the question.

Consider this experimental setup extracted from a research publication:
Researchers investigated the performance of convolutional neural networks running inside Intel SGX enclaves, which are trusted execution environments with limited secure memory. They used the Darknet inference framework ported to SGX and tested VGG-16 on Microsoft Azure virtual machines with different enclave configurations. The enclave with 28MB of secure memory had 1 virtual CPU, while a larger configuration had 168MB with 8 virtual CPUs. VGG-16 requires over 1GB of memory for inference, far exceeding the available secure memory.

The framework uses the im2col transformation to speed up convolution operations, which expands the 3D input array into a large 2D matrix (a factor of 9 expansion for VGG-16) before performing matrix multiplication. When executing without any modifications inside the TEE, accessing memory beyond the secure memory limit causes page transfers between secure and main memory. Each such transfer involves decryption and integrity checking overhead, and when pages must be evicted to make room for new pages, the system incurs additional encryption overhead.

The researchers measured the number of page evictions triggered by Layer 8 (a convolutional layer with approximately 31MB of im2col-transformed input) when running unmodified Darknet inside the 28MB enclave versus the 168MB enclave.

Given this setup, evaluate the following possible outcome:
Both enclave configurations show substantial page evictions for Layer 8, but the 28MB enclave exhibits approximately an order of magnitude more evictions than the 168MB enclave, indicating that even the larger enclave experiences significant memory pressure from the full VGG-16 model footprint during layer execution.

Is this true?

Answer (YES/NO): NO